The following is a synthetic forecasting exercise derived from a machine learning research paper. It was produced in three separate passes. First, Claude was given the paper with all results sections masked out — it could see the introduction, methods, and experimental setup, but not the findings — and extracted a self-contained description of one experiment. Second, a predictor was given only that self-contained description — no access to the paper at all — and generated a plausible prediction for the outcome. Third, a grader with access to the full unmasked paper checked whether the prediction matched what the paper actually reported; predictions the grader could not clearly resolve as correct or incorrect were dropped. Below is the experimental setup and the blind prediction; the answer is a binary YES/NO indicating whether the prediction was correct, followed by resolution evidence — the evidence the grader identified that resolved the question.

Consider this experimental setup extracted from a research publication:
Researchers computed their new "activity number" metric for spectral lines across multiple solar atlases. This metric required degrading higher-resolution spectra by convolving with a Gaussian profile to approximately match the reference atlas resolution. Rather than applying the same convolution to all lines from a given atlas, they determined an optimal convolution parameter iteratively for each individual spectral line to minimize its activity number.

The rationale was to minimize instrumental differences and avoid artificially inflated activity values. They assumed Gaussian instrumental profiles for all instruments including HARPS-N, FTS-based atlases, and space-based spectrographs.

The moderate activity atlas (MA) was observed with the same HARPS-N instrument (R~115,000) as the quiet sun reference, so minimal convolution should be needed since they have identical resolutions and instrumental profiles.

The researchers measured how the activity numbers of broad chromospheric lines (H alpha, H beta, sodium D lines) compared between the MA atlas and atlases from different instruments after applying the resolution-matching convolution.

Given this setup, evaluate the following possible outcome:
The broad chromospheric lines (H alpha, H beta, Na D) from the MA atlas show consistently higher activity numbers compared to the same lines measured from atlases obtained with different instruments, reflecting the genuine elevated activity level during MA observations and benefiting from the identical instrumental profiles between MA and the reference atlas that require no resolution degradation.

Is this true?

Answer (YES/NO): NO